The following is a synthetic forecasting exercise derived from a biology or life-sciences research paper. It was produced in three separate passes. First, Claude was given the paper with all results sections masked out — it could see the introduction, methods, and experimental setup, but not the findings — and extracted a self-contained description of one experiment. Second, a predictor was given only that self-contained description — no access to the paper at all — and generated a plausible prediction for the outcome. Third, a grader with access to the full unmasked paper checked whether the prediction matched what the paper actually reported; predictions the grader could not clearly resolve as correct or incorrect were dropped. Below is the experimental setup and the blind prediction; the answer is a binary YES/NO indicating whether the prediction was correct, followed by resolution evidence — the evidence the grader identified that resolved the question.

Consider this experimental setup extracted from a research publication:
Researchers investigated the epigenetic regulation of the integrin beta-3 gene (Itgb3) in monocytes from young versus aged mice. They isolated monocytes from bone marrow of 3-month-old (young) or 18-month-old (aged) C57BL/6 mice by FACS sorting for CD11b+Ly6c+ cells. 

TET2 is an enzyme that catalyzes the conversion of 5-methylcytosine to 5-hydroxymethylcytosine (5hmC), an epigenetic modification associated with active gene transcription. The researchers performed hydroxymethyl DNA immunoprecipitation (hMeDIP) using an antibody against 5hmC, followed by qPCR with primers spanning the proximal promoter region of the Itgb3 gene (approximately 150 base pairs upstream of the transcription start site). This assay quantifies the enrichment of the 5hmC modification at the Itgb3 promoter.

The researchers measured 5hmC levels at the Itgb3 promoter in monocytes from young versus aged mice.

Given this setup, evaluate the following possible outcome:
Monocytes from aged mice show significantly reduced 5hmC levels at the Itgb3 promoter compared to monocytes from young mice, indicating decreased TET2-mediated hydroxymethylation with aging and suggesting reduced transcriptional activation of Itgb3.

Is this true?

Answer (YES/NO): YES